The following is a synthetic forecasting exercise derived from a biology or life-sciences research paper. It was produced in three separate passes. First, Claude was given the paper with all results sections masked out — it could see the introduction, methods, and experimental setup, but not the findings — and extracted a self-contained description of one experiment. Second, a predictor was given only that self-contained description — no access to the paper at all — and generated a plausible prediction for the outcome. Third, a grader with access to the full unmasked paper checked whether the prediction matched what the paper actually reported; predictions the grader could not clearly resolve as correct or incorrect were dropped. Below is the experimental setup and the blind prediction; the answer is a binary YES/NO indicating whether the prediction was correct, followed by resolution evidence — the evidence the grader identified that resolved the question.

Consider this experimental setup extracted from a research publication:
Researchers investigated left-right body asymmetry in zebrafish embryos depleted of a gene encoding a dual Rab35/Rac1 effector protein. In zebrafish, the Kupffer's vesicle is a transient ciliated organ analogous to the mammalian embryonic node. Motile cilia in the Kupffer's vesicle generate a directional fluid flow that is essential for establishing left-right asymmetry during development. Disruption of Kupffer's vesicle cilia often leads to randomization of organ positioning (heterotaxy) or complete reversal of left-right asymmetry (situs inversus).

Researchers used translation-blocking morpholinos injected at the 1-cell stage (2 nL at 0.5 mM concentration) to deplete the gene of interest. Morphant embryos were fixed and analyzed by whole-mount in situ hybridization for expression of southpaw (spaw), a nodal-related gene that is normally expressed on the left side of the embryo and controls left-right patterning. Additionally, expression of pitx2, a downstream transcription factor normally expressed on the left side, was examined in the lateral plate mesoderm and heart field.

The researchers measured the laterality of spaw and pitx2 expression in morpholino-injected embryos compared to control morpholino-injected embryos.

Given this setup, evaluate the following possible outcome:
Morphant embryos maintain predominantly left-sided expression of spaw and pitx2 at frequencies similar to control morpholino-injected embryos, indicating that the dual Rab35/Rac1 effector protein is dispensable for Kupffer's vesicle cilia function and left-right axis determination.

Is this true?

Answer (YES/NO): NO